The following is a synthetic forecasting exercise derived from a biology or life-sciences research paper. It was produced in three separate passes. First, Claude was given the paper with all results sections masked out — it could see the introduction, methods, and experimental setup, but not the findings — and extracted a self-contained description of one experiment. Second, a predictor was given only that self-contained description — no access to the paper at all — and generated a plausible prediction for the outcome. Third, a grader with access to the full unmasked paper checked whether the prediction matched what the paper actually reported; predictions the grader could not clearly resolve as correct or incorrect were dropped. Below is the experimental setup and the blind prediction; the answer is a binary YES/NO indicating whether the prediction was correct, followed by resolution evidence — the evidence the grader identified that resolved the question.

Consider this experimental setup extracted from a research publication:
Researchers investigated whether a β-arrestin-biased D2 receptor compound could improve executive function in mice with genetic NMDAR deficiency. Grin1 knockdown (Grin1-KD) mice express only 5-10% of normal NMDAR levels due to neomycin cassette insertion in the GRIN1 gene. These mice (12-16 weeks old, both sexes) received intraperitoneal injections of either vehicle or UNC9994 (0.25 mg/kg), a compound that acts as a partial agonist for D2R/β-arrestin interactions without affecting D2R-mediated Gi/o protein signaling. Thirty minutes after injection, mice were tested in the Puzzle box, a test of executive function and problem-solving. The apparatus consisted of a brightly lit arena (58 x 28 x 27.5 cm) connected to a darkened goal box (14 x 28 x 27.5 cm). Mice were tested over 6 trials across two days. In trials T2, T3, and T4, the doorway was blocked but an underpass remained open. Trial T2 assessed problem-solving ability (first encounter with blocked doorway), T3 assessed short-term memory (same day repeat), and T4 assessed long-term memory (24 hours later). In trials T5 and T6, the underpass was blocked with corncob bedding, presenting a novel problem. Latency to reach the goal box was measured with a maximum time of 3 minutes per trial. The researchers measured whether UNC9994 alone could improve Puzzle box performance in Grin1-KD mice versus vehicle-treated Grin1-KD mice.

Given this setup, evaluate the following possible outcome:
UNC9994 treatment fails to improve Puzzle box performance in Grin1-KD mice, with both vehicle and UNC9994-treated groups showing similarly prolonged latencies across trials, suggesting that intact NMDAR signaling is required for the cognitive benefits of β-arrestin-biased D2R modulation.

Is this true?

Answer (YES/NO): YES